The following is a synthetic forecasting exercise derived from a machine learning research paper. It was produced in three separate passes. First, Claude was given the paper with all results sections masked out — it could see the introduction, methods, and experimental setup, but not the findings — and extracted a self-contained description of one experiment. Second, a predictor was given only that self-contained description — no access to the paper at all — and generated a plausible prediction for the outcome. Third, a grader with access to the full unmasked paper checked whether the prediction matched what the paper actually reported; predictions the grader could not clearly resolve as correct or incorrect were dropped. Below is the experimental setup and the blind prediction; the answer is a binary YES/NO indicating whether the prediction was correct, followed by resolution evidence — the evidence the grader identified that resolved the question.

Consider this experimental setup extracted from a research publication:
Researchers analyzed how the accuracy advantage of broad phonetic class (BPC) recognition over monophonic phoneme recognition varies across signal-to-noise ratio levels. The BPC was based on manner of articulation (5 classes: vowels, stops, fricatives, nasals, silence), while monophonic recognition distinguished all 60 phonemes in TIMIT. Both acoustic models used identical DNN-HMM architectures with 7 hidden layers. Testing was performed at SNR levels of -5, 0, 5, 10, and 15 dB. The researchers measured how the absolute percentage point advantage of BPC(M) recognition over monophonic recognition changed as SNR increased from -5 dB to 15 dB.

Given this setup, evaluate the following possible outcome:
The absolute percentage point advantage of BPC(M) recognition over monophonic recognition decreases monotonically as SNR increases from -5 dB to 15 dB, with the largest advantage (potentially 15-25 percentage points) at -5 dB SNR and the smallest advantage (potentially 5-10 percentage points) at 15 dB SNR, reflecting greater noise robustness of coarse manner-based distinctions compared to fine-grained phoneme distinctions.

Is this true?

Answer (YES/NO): NO